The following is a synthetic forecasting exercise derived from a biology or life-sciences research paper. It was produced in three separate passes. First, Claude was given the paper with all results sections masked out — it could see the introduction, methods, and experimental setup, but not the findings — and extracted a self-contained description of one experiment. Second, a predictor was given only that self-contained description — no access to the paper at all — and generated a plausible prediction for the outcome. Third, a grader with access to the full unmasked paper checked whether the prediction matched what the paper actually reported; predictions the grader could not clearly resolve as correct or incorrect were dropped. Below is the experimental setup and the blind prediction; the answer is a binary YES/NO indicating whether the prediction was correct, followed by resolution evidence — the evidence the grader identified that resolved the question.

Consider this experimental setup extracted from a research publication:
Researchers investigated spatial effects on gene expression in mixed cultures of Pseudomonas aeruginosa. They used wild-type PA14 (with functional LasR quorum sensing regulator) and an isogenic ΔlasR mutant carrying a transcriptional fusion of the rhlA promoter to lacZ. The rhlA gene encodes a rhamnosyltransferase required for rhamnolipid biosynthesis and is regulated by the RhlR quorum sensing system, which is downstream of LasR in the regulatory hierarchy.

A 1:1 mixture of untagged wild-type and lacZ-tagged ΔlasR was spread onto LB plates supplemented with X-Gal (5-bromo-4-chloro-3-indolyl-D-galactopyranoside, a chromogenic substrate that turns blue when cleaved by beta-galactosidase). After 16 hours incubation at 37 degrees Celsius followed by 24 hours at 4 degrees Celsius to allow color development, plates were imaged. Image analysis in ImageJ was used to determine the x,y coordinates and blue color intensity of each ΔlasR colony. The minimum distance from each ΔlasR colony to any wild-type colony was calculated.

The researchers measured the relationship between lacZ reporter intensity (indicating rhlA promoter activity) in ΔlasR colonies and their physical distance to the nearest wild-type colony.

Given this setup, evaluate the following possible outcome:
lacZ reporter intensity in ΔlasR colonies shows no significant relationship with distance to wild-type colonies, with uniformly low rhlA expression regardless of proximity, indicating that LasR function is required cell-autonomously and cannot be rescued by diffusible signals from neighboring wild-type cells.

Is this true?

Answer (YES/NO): NO